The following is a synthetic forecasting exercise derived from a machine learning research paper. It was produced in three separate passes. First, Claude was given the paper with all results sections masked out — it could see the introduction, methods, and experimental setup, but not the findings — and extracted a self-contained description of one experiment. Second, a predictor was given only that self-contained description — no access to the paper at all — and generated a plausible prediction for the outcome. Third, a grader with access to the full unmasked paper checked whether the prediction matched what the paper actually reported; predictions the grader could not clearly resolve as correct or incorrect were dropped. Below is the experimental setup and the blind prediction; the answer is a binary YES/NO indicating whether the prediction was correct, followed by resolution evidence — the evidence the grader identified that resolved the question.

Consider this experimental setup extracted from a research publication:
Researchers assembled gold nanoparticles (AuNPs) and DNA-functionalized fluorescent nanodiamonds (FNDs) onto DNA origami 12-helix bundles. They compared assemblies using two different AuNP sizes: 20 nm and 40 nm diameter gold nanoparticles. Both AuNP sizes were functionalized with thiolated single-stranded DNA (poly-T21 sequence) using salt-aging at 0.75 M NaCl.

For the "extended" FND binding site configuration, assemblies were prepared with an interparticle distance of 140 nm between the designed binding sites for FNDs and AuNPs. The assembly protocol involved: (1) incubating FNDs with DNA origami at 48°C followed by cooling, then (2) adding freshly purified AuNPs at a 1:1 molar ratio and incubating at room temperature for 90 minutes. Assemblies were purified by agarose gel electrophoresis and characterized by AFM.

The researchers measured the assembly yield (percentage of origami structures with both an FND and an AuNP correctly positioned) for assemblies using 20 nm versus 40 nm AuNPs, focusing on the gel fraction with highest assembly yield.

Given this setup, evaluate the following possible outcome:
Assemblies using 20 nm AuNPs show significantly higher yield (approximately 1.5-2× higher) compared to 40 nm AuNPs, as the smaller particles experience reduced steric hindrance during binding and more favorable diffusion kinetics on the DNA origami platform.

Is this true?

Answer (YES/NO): NO